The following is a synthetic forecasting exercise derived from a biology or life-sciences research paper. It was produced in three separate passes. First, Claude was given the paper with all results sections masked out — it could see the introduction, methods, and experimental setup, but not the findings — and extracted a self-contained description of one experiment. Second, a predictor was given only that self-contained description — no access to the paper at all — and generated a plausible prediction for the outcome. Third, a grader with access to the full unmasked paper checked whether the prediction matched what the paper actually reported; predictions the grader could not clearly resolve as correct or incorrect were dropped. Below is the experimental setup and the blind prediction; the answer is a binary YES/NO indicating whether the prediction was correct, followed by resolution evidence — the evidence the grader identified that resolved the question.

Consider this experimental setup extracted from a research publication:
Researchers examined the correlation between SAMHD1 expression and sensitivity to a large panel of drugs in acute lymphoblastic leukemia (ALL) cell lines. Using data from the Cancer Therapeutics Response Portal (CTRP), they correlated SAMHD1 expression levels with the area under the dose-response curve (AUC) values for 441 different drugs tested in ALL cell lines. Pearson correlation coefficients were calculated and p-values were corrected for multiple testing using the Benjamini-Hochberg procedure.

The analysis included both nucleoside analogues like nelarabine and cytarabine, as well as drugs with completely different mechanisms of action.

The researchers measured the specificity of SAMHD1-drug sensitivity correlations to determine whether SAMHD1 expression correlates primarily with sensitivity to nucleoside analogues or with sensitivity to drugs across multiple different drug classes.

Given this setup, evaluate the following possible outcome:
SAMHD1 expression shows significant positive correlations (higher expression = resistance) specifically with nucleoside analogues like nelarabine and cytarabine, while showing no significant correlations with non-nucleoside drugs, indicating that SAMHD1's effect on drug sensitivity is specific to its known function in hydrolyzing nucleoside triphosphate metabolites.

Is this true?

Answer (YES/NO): NO